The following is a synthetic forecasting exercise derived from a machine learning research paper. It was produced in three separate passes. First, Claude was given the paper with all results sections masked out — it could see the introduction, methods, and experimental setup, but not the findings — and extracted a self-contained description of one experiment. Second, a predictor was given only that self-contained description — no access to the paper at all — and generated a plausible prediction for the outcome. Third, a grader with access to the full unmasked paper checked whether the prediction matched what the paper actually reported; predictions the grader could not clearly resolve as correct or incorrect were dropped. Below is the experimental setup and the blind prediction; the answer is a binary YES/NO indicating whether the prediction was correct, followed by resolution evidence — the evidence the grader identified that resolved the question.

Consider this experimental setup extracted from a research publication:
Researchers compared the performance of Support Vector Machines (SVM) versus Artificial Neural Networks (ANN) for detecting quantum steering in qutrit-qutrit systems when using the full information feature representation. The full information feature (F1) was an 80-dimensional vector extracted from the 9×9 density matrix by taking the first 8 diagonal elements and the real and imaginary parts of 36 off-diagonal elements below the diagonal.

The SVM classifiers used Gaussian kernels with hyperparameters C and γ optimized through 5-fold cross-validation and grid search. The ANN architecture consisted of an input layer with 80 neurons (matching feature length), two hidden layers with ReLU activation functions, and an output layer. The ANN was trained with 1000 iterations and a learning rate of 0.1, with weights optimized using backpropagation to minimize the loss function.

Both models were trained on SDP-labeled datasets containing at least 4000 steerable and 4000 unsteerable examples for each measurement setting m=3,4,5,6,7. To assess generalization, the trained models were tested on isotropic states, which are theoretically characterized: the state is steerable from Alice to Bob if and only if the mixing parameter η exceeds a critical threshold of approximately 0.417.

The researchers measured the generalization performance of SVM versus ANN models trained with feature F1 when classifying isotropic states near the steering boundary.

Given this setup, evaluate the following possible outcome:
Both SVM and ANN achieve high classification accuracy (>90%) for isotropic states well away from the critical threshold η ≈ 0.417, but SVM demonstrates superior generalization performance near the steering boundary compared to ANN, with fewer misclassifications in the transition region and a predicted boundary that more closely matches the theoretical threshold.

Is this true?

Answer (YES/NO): NO